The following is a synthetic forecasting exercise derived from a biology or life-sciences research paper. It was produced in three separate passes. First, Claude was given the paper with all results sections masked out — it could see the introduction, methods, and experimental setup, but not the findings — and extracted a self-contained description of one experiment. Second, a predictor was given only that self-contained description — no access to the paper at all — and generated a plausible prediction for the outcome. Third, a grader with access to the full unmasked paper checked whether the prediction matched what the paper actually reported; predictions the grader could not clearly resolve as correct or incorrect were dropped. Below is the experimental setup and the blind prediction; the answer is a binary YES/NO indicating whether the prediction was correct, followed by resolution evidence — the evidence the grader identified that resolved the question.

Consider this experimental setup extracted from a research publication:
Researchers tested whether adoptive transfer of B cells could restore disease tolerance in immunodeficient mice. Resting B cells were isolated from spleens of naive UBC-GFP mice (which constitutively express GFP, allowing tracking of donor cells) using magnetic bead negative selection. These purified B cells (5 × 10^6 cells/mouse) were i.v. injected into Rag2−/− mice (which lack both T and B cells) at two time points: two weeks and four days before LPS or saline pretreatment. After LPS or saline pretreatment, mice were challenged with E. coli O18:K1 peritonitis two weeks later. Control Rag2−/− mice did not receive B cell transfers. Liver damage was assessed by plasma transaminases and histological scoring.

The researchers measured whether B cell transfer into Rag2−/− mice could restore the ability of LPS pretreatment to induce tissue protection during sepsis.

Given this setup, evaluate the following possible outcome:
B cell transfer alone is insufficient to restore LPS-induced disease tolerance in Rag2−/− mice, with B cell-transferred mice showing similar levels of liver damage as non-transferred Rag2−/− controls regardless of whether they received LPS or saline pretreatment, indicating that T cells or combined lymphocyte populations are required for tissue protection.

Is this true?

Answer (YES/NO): NO